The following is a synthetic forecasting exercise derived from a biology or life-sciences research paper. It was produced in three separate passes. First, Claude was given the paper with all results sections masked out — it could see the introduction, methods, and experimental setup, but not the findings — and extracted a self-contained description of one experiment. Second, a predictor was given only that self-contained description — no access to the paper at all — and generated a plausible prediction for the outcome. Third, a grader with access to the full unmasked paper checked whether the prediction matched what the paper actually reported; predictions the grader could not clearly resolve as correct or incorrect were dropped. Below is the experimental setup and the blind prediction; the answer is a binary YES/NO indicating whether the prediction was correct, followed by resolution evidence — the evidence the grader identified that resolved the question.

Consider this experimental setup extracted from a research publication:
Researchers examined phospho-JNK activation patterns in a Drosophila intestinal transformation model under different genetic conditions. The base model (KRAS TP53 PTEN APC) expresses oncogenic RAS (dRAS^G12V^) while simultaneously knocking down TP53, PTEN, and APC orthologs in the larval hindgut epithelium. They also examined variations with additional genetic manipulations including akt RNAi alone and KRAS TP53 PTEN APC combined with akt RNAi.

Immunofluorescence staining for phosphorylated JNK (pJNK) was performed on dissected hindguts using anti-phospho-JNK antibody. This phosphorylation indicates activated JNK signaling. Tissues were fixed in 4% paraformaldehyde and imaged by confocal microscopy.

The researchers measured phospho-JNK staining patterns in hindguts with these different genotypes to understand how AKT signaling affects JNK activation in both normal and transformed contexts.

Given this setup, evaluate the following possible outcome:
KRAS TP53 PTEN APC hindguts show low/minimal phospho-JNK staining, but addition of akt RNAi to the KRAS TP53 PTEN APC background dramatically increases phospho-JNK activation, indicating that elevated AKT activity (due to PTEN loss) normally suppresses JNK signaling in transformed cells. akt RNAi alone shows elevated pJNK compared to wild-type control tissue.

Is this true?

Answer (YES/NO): NO